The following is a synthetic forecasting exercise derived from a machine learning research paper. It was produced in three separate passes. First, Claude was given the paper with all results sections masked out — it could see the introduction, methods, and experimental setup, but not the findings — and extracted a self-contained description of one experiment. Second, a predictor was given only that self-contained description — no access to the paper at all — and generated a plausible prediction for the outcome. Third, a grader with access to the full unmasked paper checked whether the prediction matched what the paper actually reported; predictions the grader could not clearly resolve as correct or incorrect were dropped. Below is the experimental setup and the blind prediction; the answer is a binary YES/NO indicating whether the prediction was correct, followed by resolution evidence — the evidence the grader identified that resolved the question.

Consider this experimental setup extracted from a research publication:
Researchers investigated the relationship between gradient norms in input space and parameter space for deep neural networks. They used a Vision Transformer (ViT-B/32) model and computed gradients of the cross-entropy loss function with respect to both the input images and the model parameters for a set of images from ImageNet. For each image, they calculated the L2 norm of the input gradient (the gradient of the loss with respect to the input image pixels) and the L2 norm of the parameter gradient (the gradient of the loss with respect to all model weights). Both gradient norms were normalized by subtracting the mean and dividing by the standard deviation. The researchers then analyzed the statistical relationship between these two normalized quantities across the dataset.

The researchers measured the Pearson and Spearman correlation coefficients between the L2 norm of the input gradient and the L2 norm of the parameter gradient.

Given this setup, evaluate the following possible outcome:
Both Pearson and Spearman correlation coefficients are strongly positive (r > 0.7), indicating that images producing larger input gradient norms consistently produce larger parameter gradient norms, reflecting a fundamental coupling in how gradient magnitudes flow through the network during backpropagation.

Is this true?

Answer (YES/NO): YES